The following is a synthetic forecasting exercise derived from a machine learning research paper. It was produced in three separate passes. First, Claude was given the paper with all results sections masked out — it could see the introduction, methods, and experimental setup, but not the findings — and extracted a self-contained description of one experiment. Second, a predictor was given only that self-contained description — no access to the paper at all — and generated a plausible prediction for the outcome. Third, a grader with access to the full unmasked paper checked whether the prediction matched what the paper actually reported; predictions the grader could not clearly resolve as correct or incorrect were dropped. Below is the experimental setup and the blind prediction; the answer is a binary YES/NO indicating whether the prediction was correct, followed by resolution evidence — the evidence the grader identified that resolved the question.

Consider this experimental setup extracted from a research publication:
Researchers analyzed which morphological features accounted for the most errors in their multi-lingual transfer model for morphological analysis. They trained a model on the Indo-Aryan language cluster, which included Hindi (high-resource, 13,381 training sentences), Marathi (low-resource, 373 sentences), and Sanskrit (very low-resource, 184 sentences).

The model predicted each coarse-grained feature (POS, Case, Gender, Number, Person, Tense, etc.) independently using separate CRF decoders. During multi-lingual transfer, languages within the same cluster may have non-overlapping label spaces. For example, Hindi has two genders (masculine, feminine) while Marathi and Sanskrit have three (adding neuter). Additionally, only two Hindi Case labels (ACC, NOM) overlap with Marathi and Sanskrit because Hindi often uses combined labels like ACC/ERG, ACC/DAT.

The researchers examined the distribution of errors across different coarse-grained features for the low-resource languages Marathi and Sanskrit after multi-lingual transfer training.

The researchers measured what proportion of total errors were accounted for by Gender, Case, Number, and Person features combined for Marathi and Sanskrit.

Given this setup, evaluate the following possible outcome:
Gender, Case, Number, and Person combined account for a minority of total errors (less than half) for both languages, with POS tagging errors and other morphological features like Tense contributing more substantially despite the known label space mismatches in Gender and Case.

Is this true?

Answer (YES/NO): NO